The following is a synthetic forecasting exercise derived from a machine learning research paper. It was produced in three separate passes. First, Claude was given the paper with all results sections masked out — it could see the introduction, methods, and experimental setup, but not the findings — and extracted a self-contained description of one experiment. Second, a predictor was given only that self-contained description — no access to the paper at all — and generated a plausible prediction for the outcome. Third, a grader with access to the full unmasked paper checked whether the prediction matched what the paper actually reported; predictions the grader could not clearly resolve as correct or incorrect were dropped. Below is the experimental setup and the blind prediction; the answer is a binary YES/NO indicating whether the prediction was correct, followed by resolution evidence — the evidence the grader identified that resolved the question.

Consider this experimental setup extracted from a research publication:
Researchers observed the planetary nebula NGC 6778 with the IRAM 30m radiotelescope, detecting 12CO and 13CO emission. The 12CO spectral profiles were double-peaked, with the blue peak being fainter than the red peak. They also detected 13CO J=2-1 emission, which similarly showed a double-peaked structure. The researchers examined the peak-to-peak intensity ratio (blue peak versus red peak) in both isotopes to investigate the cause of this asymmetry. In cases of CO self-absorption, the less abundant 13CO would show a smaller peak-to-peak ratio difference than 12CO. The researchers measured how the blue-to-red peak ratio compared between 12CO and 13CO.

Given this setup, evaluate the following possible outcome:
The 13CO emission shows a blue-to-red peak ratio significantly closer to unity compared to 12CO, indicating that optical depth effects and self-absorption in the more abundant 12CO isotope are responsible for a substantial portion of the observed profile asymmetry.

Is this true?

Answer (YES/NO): NO